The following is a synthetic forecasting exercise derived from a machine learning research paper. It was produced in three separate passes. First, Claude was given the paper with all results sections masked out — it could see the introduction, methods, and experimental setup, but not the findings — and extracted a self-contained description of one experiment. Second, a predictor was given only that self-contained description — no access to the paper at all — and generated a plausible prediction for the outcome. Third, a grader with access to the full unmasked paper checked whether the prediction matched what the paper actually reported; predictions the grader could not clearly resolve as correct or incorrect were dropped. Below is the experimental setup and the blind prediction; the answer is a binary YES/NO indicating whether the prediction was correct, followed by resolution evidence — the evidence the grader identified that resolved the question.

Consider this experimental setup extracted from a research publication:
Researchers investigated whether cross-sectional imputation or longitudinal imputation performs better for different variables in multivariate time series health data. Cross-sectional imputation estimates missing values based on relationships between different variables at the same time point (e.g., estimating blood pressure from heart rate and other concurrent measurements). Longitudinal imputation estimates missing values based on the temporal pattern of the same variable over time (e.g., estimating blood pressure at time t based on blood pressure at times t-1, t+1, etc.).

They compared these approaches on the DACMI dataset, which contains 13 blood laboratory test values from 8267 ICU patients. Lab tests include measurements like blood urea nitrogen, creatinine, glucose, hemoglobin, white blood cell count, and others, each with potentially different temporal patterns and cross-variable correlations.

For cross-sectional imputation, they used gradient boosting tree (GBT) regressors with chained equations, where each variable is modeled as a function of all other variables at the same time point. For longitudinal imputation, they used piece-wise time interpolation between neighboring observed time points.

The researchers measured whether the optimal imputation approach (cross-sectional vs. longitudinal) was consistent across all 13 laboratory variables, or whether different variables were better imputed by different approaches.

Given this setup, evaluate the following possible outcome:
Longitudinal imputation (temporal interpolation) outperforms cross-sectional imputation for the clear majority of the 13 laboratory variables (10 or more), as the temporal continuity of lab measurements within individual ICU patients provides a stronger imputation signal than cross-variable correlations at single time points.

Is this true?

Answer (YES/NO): YES